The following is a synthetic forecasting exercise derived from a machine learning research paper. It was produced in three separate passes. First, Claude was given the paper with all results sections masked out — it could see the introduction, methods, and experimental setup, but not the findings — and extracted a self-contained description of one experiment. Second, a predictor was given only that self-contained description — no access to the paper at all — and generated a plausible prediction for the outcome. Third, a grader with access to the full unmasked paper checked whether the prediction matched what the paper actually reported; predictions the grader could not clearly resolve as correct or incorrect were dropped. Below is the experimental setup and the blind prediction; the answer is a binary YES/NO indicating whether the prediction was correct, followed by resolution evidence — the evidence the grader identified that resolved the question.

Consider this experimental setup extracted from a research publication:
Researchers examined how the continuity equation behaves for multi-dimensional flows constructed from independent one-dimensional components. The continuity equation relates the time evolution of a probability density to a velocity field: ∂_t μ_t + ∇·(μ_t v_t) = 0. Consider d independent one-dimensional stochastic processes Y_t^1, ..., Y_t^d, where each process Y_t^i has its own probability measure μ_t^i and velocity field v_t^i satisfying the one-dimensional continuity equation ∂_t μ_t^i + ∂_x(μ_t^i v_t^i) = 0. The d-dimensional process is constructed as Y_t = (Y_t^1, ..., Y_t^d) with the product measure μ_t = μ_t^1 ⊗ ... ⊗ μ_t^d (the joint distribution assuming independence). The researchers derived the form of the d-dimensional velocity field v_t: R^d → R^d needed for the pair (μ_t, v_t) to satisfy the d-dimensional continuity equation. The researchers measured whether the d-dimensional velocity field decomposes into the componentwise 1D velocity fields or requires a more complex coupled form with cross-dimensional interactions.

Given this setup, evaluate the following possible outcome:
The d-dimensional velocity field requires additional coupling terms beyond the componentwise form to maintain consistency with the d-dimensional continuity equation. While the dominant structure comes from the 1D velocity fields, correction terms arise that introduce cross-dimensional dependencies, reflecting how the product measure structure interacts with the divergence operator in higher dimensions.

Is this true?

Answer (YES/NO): NO